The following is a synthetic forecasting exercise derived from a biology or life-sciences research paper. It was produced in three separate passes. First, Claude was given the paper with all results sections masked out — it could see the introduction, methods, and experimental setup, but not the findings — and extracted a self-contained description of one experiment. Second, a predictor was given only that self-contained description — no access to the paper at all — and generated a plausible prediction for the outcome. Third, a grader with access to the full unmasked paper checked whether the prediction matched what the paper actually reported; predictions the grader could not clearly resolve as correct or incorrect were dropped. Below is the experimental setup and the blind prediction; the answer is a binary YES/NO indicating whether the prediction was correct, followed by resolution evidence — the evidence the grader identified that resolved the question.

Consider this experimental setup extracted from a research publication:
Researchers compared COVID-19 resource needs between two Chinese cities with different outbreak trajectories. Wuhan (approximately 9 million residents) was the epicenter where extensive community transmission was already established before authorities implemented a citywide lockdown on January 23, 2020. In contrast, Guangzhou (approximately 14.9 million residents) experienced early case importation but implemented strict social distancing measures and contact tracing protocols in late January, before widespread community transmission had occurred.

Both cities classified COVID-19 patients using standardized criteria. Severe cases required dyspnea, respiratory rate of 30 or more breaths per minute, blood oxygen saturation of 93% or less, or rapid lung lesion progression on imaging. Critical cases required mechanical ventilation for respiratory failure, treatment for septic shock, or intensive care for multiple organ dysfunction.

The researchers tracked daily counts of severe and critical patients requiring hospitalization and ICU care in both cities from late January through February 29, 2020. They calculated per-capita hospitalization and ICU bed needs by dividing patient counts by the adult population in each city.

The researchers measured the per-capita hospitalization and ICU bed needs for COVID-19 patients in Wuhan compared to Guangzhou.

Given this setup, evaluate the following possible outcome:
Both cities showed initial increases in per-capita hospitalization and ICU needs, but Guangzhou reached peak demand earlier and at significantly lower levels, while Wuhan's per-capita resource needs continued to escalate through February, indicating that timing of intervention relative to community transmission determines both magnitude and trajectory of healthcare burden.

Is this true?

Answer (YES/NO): YES